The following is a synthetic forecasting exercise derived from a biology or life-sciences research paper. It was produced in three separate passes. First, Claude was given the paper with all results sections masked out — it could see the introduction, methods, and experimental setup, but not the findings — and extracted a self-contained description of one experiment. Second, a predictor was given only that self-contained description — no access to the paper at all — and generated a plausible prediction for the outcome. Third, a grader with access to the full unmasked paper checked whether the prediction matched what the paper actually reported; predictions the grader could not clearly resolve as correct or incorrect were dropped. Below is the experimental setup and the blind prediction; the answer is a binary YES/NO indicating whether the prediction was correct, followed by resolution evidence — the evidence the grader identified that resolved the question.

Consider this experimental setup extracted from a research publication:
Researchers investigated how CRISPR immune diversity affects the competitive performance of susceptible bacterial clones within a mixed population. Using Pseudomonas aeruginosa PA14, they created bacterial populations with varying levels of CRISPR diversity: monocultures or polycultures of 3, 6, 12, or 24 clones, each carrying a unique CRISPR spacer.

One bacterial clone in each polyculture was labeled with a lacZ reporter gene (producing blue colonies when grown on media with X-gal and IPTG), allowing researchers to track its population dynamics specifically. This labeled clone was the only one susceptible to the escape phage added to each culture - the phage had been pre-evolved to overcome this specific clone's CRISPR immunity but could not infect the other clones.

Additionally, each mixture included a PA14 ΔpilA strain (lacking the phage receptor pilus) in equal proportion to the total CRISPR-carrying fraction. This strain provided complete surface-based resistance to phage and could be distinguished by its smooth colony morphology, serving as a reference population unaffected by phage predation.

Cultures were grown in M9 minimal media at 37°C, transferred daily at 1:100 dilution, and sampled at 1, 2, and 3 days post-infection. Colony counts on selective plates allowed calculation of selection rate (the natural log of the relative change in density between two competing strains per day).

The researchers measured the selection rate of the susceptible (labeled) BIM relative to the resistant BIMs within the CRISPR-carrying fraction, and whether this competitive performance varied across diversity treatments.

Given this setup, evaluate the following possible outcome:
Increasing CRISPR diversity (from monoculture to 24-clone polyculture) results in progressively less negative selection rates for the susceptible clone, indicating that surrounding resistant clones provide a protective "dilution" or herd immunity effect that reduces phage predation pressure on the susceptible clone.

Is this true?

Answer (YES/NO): YES